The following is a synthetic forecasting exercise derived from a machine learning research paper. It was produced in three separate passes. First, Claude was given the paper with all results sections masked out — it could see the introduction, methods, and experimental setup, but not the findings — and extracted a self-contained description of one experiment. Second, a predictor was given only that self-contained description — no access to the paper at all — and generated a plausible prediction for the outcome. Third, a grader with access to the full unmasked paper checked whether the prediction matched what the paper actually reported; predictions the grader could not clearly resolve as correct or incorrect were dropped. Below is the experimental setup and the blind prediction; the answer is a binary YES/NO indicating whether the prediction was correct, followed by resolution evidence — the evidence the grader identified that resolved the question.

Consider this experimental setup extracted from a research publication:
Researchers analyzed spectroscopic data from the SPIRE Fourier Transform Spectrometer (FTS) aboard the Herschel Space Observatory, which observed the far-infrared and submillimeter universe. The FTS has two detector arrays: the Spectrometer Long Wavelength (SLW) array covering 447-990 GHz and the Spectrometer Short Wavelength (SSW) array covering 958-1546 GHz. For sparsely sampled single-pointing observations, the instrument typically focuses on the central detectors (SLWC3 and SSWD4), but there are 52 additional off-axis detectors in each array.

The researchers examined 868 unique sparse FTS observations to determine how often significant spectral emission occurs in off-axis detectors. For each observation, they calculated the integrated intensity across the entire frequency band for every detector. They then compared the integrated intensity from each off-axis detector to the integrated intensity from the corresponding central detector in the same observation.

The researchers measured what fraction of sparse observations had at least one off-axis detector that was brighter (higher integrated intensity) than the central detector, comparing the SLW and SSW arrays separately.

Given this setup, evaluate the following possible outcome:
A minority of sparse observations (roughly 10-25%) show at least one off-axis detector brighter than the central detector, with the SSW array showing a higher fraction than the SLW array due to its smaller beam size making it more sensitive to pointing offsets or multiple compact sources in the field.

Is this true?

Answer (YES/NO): NO